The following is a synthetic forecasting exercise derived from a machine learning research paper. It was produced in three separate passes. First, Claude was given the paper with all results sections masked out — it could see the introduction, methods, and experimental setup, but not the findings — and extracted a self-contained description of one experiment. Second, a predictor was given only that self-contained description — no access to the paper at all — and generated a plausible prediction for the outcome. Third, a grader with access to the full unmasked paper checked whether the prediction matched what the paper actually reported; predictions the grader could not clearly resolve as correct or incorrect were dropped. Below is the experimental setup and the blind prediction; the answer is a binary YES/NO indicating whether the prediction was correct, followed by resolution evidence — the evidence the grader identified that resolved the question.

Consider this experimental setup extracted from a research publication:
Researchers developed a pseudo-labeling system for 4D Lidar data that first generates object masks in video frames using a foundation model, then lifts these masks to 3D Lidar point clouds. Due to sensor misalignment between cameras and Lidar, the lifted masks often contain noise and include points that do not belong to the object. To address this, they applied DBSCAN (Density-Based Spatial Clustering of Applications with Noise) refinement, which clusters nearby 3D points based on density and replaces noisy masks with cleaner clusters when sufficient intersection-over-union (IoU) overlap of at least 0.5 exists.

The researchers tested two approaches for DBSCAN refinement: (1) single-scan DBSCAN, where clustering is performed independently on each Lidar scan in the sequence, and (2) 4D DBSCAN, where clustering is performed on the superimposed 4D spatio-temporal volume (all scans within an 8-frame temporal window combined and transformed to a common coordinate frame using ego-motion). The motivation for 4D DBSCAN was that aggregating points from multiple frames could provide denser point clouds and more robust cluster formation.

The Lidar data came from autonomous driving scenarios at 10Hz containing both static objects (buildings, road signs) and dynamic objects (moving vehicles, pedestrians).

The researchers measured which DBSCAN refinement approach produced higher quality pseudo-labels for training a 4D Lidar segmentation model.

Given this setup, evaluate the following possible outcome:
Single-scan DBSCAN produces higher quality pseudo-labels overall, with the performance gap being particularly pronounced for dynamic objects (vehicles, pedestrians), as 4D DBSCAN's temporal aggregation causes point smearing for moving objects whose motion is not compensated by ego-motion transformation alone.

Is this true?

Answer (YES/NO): YES